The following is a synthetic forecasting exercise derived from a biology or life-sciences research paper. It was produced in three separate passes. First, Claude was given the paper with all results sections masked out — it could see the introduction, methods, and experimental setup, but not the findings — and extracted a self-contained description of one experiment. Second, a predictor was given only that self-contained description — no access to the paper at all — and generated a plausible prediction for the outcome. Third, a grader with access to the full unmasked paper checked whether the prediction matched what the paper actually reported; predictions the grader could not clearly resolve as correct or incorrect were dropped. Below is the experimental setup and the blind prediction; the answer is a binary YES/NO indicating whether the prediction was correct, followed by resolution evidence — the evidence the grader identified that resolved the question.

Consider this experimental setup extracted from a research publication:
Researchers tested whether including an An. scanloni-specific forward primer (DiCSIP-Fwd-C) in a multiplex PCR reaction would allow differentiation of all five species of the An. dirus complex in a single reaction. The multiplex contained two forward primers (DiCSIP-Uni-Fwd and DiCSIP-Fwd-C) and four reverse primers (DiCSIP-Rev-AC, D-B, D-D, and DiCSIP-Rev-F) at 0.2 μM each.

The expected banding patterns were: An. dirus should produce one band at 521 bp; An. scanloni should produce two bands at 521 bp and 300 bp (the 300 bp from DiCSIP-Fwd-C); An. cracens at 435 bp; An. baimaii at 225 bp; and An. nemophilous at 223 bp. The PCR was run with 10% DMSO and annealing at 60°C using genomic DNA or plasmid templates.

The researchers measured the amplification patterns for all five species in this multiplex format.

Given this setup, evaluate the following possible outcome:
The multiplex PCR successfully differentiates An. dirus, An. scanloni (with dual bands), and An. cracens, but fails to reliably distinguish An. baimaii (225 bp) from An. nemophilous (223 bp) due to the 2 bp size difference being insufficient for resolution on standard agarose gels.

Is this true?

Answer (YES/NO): NO